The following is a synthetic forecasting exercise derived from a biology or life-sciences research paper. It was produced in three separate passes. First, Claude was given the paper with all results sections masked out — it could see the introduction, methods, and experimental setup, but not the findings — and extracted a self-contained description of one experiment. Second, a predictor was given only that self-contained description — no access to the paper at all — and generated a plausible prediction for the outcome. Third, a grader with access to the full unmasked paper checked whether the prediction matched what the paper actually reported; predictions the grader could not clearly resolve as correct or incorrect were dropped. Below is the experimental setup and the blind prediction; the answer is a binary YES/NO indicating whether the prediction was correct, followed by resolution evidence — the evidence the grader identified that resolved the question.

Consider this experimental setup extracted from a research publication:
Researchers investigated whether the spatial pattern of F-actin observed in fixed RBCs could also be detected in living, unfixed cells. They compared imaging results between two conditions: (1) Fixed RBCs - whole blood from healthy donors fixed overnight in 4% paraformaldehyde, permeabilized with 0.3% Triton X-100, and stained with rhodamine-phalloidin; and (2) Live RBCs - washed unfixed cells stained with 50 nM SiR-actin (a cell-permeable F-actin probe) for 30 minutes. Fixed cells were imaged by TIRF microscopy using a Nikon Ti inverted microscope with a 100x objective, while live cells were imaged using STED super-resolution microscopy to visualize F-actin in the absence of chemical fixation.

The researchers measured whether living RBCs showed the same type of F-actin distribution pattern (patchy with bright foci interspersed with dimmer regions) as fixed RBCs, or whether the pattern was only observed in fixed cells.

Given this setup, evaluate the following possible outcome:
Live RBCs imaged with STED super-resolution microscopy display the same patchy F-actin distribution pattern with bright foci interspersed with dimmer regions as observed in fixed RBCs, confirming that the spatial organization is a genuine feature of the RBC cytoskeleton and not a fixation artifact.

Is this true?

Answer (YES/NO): YES